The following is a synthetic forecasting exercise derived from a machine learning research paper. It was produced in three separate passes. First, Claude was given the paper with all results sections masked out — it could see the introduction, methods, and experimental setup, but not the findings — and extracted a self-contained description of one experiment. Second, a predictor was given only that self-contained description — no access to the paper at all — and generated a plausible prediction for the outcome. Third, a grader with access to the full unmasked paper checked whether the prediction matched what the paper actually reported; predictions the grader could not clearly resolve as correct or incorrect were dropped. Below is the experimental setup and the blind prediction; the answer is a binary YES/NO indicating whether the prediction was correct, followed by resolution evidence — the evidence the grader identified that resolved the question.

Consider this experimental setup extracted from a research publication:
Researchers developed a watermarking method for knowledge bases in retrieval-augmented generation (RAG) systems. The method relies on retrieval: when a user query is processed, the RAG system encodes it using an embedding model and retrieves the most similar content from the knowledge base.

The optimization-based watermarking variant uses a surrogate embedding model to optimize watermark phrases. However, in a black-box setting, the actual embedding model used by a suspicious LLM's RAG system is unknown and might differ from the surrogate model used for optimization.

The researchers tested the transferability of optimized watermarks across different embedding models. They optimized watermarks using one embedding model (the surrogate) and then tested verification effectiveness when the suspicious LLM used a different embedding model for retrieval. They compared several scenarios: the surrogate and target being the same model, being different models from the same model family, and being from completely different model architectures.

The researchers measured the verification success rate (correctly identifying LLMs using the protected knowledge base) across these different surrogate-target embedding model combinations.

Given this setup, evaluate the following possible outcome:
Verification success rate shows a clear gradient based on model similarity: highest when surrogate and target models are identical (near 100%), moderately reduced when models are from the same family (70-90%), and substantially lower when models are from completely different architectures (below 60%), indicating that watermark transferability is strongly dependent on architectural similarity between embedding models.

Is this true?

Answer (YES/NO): NO